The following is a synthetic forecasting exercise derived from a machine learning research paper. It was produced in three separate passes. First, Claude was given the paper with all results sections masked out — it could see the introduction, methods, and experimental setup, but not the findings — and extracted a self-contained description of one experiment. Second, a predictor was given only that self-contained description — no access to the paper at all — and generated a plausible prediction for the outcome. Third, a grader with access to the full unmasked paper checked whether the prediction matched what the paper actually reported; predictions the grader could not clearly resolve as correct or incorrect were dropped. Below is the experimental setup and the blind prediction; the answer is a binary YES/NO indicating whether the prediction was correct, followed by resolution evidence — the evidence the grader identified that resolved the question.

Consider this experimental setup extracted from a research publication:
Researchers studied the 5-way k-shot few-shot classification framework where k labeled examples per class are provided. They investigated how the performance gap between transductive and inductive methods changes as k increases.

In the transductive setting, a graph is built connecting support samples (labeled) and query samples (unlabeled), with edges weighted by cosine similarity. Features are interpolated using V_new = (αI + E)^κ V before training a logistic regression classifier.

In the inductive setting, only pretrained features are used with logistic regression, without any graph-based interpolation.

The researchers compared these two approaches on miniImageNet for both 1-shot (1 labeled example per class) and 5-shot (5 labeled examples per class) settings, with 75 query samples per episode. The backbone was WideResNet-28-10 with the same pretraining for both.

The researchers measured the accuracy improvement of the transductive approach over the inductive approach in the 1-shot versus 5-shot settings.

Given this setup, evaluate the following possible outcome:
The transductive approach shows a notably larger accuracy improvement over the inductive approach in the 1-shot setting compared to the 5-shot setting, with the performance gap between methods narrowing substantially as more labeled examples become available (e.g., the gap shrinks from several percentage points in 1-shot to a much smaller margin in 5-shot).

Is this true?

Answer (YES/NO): YES